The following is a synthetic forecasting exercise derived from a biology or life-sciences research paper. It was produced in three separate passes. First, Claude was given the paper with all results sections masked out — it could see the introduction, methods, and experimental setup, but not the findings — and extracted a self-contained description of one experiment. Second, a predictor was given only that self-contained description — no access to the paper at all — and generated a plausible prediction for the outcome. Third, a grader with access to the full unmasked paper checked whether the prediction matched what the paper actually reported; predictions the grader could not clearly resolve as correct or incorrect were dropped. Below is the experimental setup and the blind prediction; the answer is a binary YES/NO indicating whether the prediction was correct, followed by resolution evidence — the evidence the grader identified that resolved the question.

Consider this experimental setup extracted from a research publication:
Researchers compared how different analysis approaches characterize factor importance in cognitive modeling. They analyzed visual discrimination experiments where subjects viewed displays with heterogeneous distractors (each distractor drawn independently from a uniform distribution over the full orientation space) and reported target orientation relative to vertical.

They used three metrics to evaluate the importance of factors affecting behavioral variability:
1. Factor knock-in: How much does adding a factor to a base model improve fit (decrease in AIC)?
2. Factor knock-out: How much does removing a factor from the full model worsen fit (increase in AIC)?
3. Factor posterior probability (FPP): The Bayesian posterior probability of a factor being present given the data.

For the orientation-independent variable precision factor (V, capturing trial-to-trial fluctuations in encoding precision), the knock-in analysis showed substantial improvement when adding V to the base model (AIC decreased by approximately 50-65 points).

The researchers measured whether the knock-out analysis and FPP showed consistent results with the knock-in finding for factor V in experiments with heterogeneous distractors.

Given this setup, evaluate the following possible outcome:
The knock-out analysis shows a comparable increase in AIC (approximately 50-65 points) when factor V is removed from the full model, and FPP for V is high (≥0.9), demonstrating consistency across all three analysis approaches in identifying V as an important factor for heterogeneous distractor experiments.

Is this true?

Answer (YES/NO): NO